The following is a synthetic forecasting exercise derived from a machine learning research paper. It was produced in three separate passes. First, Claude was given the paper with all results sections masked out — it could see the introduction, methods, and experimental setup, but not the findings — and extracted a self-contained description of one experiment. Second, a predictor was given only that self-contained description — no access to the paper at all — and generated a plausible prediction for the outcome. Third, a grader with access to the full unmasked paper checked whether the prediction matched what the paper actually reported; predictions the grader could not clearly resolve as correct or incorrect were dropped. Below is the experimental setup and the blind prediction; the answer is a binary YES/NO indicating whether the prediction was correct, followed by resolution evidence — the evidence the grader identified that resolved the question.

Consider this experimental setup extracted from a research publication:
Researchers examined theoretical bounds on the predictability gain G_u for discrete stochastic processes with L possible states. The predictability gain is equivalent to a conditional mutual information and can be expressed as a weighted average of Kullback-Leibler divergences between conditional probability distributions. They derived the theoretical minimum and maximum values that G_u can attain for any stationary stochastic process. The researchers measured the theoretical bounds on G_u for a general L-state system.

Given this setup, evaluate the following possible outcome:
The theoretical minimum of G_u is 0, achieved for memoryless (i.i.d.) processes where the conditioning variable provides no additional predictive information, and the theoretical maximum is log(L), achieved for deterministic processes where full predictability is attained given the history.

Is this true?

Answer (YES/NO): YES